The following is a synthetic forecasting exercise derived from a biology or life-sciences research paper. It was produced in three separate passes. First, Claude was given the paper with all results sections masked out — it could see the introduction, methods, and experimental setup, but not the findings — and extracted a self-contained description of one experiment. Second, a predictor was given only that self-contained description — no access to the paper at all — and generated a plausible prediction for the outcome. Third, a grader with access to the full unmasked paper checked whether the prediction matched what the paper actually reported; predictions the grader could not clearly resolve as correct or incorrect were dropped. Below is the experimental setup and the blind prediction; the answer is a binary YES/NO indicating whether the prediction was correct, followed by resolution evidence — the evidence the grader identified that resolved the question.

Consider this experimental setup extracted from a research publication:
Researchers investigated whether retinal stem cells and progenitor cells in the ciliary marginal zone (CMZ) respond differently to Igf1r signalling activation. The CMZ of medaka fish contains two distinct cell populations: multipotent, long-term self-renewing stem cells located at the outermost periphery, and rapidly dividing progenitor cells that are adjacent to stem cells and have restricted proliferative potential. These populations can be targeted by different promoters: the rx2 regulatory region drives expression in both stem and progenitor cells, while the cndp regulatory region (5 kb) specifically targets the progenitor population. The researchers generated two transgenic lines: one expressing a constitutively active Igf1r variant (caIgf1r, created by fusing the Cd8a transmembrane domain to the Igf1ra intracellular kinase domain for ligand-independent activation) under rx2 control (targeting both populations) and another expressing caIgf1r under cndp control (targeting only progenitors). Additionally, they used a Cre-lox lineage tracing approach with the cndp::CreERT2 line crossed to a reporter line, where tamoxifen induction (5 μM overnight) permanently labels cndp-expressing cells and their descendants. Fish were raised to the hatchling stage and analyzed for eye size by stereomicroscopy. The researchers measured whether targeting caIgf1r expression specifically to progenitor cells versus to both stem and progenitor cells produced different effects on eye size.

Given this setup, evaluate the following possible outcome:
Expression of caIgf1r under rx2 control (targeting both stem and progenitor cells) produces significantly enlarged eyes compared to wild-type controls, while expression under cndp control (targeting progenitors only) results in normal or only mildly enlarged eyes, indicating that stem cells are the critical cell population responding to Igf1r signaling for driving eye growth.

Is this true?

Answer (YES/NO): NO